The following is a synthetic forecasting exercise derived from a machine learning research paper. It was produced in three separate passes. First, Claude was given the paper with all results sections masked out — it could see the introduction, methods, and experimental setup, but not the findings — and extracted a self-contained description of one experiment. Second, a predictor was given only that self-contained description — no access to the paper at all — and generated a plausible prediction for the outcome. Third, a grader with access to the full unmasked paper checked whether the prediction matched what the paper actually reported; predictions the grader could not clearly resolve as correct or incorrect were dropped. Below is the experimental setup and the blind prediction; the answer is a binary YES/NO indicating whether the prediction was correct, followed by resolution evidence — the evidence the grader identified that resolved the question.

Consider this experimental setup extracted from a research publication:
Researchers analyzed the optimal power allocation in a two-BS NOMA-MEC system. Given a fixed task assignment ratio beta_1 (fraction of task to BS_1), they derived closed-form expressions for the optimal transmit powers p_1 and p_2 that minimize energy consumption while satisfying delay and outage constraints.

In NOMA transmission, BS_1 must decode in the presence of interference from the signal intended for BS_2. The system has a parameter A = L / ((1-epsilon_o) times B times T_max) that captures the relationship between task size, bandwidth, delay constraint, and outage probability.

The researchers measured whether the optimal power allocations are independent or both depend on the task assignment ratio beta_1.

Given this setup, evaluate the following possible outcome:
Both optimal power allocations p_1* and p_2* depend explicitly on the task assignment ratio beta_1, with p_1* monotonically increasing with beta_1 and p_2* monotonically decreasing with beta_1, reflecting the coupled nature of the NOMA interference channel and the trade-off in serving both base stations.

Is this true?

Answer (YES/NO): YES